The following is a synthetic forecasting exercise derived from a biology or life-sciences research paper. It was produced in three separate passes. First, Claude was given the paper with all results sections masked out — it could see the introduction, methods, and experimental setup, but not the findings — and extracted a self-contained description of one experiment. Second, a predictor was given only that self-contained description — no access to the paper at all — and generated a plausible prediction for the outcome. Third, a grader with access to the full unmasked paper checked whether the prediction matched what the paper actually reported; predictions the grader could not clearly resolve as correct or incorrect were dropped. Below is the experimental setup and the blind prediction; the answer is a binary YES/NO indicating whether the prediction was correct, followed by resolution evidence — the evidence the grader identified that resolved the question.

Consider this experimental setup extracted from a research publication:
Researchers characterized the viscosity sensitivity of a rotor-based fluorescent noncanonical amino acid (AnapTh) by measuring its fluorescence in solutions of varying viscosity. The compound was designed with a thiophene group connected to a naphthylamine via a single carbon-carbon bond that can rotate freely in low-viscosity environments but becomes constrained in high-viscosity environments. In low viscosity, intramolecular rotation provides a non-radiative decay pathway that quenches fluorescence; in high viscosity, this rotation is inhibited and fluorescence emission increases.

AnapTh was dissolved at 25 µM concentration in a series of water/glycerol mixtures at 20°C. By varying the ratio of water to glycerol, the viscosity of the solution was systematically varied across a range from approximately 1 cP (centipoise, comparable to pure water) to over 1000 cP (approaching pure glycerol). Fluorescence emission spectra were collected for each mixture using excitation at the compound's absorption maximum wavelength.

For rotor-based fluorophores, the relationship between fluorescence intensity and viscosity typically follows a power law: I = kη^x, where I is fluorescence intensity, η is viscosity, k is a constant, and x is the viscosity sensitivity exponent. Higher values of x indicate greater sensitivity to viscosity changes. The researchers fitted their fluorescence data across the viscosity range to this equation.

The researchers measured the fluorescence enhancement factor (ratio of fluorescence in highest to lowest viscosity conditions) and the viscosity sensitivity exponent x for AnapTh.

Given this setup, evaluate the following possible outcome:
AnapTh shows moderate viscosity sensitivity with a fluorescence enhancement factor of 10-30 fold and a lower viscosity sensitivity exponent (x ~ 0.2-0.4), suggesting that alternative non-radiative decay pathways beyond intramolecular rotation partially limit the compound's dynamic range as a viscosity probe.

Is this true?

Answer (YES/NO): NO